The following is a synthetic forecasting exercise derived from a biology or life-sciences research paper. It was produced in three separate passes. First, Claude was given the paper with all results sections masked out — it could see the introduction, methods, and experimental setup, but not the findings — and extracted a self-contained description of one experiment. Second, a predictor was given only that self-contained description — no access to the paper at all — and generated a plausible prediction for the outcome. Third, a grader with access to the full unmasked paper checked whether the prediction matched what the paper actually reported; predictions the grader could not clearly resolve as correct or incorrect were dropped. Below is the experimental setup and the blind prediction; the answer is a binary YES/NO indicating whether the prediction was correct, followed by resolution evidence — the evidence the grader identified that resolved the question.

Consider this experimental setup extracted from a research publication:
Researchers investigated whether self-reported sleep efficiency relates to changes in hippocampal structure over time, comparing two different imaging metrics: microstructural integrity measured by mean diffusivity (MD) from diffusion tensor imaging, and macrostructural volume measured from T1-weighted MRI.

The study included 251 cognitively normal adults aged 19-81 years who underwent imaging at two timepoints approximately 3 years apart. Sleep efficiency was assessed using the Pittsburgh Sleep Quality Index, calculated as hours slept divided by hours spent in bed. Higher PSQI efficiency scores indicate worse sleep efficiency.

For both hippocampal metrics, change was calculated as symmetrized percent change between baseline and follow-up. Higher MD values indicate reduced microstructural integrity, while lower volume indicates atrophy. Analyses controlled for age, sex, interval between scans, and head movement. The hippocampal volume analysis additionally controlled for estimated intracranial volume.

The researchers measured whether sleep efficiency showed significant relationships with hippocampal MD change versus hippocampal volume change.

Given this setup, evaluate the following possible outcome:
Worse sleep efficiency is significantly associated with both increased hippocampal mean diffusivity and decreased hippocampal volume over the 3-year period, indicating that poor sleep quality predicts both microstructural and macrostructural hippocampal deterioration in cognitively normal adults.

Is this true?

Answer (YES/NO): NO